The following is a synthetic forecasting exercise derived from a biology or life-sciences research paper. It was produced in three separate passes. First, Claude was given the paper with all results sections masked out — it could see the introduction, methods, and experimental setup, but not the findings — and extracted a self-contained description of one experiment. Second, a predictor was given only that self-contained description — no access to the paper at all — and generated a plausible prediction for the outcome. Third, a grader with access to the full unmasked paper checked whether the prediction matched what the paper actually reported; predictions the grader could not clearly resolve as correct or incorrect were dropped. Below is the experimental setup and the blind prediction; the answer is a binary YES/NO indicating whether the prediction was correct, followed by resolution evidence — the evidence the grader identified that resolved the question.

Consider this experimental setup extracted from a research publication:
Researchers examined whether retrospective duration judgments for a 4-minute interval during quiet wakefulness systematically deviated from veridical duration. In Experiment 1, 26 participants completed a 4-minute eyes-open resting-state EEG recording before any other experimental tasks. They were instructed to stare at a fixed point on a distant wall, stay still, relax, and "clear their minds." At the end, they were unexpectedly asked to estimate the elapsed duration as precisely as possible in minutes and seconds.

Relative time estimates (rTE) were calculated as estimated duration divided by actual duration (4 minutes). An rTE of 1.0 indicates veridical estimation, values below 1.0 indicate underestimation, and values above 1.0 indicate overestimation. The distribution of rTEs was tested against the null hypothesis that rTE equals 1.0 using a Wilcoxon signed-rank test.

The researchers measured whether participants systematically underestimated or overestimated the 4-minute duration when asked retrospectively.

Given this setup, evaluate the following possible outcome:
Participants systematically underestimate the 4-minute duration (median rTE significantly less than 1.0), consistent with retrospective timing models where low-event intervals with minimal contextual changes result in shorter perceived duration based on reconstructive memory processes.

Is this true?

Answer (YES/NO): YES